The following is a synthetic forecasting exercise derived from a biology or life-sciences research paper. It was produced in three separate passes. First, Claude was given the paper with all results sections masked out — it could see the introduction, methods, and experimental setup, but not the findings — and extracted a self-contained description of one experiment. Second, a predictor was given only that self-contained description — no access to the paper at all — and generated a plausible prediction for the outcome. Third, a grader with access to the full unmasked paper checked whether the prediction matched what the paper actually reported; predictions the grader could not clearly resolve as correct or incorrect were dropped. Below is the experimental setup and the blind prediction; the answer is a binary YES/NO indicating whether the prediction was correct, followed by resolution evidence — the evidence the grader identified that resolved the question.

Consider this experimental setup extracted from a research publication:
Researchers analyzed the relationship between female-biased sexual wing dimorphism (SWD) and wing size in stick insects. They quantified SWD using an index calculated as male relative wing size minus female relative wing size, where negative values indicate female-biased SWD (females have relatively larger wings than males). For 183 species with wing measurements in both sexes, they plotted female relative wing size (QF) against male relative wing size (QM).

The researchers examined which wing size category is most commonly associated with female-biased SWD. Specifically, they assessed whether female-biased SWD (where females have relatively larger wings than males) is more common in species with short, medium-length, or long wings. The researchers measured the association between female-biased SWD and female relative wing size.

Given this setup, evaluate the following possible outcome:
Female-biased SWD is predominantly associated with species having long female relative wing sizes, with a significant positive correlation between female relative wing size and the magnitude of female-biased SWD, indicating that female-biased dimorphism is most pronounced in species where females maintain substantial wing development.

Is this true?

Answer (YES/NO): NO